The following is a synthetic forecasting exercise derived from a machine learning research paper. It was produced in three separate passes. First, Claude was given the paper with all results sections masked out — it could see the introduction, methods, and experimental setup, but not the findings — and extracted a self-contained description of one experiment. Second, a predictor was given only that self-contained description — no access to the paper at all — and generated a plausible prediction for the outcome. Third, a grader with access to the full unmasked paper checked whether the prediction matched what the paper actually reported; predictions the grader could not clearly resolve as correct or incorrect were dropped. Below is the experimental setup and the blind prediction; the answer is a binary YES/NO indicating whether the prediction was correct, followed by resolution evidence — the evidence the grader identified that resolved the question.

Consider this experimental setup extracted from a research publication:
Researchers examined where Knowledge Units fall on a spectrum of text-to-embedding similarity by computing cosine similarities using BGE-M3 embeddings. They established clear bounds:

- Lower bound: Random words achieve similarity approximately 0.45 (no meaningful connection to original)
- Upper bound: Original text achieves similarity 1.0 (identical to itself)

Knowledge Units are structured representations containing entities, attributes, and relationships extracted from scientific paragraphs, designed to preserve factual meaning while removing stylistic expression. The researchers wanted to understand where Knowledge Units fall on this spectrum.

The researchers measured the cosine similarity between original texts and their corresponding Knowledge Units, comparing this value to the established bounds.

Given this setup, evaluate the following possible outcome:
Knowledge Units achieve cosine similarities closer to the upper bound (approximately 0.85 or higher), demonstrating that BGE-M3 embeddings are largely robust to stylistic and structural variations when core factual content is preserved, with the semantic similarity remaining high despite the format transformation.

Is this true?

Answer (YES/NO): NO